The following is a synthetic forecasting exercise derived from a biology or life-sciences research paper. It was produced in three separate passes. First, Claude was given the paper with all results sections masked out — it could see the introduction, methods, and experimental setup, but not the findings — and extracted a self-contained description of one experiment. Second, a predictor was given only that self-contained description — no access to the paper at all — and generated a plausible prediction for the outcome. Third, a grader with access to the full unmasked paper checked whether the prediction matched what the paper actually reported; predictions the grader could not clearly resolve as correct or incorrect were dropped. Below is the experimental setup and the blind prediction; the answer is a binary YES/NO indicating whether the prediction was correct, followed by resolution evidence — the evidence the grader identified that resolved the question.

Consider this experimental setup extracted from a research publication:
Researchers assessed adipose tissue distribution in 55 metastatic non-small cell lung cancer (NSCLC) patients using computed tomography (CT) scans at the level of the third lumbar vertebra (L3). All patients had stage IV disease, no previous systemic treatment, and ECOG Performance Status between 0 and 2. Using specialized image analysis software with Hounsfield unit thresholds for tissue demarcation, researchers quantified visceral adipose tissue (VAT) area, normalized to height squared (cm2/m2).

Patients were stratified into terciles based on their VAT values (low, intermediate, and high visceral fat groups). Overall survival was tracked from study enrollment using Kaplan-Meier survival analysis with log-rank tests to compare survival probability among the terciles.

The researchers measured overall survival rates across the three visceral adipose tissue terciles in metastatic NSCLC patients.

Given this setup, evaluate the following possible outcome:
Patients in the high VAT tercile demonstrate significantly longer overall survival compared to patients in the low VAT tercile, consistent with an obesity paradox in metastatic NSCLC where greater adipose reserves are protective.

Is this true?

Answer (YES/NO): NO